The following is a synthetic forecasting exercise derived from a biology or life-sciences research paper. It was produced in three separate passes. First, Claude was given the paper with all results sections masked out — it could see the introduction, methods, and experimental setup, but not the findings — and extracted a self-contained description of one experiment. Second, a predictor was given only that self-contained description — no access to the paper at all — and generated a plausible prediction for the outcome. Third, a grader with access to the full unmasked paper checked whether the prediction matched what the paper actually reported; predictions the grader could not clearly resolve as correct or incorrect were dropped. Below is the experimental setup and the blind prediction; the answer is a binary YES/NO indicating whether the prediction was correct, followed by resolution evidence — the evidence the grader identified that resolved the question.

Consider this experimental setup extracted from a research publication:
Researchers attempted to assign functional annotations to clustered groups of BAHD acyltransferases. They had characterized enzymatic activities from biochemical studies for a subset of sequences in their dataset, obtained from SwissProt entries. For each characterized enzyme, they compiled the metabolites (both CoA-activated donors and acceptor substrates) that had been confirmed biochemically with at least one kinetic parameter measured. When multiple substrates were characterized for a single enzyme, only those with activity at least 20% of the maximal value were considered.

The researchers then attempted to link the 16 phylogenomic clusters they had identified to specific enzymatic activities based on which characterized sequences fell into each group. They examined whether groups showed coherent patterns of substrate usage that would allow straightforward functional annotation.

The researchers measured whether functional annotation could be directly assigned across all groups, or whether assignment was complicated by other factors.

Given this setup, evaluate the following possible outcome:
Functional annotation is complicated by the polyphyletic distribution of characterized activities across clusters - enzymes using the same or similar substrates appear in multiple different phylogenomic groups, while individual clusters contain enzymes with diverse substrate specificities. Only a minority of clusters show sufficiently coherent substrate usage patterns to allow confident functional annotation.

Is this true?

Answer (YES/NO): YES